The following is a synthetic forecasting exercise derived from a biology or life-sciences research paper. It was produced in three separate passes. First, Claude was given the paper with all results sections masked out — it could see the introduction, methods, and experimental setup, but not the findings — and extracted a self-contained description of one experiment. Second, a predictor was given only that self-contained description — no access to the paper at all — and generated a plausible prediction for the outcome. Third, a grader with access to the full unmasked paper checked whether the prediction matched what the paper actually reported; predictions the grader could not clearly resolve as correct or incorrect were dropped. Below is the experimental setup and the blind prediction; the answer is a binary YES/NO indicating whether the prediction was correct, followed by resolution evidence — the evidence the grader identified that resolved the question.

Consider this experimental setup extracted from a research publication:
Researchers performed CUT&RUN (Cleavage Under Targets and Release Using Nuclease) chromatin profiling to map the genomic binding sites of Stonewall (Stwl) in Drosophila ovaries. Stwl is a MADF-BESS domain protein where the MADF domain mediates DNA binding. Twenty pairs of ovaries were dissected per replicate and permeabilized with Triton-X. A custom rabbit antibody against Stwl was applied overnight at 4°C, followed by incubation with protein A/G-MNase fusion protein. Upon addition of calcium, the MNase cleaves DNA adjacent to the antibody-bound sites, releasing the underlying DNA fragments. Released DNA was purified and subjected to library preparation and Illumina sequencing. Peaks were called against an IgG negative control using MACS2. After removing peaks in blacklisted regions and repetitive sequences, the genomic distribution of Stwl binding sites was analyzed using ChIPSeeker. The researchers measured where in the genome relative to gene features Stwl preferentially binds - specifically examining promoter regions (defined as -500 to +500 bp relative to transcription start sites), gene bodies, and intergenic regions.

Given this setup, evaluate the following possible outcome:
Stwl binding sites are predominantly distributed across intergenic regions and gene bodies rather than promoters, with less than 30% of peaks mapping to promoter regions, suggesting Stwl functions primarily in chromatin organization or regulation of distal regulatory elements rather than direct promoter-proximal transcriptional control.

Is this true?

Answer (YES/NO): NO